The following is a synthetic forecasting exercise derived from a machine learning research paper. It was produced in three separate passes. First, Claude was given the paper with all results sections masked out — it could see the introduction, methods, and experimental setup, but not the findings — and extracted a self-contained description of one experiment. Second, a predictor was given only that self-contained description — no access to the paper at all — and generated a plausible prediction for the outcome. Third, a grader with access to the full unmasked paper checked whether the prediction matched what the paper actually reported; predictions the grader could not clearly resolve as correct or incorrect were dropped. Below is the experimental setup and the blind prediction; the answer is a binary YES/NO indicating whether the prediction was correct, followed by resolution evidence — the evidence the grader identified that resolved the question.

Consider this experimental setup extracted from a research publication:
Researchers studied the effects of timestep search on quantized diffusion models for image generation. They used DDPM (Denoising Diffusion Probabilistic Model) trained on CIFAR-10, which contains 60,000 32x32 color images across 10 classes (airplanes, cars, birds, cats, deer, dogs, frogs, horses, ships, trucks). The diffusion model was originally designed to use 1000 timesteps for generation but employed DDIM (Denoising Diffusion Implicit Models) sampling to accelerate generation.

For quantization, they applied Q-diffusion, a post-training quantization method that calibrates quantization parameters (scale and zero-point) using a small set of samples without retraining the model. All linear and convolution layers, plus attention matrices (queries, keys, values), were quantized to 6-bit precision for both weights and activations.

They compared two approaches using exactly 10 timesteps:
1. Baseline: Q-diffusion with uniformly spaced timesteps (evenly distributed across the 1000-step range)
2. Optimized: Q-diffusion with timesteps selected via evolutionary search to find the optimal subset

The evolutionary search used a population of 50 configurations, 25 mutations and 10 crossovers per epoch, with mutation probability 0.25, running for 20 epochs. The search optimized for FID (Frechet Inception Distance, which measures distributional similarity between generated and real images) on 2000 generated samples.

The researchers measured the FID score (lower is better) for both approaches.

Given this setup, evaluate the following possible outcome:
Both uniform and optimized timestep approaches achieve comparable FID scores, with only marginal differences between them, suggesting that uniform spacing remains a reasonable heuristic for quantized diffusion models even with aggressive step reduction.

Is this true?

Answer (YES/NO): NO